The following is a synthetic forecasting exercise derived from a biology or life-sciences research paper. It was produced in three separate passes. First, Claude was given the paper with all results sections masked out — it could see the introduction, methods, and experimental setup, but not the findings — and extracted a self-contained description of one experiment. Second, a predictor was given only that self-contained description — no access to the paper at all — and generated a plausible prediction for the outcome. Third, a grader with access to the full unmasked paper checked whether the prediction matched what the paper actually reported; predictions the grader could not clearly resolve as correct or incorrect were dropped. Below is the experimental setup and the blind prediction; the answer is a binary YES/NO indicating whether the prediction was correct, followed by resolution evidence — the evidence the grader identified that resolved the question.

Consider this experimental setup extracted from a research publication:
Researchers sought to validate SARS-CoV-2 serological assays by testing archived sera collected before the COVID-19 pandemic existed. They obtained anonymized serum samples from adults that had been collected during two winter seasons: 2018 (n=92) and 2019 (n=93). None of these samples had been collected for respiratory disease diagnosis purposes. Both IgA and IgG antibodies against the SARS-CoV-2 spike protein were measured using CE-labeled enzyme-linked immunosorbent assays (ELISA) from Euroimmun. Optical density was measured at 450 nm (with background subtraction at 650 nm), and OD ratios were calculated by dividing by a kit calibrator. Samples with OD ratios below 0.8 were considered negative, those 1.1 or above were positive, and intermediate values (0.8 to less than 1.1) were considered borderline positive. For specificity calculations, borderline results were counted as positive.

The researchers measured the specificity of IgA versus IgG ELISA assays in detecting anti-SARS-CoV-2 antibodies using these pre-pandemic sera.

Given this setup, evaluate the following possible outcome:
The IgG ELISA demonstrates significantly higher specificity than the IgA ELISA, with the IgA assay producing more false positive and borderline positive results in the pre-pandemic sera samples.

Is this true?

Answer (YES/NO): YES